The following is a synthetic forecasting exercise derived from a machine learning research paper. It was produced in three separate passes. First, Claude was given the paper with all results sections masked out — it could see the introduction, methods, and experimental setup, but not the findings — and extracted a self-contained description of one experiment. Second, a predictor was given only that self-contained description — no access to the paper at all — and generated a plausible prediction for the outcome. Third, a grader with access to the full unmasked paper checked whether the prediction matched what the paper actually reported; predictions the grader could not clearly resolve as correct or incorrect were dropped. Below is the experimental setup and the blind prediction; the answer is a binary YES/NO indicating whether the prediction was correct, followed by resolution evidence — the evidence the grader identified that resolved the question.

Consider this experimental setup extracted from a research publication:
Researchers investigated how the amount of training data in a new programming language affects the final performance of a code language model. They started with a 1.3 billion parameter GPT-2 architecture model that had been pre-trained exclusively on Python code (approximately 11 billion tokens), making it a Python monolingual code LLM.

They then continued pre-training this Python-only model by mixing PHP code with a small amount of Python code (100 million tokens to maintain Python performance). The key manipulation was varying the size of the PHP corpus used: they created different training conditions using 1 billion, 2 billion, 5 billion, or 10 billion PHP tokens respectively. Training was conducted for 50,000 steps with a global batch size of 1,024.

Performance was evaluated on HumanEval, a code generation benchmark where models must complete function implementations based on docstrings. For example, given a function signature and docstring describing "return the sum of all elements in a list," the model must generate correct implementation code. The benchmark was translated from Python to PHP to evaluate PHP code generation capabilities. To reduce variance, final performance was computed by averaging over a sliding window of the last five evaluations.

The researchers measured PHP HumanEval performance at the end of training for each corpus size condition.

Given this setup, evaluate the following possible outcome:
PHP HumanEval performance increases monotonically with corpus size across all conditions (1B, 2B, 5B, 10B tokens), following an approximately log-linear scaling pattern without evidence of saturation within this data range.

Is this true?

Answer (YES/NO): NO